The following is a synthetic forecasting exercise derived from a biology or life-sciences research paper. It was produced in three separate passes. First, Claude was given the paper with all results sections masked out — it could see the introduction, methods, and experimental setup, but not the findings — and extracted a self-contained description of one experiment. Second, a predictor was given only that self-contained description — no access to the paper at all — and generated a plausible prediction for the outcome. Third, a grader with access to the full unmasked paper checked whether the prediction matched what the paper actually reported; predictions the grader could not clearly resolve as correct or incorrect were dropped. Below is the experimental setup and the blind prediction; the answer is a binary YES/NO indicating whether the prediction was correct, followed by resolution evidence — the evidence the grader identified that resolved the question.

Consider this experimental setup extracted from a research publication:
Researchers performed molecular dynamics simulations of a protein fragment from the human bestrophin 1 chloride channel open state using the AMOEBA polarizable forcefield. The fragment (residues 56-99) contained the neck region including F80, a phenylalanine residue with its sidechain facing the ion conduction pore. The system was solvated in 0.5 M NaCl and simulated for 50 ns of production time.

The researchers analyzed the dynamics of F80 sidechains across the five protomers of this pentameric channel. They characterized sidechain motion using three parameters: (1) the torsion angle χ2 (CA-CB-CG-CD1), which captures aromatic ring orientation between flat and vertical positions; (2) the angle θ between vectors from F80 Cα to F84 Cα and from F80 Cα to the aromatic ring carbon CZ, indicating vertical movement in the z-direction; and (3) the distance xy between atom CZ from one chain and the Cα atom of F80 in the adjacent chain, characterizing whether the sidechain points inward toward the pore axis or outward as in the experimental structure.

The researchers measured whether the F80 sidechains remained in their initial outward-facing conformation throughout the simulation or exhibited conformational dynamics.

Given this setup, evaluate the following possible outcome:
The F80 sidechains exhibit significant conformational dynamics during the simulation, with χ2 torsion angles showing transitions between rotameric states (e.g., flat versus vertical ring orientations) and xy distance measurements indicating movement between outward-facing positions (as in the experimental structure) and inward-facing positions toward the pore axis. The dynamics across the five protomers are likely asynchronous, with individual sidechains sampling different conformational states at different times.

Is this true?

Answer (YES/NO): YES